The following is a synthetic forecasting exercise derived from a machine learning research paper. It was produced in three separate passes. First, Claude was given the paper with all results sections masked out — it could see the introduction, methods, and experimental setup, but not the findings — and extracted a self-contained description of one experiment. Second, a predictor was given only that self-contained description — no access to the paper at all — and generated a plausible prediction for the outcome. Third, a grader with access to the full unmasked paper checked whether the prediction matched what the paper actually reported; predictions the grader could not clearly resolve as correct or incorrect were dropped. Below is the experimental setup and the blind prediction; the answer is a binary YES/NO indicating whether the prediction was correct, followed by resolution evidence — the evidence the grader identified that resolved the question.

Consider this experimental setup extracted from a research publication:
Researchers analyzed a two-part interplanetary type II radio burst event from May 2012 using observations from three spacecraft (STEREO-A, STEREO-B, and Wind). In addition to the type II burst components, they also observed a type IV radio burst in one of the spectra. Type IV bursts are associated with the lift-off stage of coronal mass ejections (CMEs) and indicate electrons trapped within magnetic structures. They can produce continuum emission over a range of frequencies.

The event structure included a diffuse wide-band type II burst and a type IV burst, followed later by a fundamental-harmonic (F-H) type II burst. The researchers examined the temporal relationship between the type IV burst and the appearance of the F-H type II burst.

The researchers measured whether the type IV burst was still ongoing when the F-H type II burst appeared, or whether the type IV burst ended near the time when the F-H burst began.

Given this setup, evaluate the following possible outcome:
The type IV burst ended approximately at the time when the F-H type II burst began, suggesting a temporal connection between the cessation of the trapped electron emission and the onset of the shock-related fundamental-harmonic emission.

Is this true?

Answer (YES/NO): YES